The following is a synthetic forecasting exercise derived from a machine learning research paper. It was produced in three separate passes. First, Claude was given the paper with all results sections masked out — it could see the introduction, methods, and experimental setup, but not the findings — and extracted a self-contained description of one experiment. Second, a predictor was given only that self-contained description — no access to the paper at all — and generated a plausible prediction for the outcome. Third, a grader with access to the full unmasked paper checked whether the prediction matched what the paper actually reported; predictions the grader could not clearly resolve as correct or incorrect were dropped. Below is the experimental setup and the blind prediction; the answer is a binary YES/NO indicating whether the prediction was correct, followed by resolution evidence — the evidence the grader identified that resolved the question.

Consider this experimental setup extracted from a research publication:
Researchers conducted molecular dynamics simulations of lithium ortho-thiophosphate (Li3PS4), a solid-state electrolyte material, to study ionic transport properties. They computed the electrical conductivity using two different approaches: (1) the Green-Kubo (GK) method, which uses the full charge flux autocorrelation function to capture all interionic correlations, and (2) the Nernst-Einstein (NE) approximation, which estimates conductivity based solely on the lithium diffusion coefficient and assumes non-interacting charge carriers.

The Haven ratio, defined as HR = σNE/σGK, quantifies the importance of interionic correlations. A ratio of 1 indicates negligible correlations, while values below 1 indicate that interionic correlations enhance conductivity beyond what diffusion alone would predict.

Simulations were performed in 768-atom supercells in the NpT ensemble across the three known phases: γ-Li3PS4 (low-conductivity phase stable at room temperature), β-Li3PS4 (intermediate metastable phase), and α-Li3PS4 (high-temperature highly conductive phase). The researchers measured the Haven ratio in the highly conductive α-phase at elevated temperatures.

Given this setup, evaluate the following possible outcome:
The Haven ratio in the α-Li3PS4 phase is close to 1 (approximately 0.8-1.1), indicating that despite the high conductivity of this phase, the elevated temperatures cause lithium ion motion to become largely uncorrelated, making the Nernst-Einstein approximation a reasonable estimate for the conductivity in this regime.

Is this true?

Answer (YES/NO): NO